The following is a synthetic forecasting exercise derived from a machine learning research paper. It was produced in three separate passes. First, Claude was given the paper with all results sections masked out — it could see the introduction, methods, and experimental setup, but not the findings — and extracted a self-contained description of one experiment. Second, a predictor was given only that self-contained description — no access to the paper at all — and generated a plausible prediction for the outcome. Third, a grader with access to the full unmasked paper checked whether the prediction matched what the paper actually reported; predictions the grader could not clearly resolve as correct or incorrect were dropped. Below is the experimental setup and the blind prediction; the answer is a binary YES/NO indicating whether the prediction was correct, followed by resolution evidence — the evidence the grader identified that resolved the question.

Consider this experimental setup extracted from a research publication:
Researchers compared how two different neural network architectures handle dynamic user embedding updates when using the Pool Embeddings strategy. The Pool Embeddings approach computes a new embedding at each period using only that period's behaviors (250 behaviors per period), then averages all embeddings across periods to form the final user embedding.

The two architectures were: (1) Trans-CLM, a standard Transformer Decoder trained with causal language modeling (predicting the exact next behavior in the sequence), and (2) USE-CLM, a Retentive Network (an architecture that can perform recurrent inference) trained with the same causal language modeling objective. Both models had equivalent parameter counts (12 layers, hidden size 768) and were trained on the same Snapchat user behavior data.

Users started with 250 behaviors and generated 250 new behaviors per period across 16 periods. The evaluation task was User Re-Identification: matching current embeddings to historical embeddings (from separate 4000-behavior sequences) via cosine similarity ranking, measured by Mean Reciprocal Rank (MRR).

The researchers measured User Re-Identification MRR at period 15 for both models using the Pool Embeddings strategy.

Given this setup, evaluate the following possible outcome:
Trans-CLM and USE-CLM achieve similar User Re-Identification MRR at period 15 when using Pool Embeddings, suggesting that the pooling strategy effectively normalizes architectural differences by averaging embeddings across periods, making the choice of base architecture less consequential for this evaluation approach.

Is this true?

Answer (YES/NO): NO